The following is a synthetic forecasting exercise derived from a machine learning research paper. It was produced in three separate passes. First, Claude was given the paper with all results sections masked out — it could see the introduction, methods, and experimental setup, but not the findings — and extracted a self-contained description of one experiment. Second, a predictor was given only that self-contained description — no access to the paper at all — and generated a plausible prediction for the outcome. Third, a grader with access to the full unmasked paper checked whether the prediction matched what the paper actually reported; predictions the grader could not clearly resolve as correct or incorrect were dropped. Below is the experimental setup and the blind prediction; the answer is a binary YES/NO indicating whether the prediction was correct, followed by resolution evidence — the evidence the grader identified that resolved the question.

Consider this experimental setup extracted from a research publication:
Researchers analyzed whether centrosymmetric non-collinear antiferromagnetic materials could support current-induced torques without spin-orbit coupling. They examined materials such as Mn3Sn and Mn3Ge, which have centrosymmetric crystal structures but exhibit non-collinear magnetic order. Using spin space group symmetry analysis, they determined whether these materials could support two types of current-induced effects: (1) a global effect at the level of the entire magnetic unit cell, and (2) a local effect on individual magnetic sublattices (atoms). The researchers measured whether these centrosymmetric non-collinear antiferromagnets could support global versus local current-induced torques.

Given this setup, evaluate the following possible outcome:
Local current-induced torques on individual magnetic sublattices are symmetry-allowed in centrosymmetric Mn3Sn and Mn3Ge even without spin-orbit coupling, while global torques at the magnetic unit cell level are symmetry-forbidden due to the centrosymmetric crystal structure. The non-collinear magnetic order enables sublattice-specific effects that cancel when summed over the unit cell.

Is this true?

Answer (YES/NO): YES